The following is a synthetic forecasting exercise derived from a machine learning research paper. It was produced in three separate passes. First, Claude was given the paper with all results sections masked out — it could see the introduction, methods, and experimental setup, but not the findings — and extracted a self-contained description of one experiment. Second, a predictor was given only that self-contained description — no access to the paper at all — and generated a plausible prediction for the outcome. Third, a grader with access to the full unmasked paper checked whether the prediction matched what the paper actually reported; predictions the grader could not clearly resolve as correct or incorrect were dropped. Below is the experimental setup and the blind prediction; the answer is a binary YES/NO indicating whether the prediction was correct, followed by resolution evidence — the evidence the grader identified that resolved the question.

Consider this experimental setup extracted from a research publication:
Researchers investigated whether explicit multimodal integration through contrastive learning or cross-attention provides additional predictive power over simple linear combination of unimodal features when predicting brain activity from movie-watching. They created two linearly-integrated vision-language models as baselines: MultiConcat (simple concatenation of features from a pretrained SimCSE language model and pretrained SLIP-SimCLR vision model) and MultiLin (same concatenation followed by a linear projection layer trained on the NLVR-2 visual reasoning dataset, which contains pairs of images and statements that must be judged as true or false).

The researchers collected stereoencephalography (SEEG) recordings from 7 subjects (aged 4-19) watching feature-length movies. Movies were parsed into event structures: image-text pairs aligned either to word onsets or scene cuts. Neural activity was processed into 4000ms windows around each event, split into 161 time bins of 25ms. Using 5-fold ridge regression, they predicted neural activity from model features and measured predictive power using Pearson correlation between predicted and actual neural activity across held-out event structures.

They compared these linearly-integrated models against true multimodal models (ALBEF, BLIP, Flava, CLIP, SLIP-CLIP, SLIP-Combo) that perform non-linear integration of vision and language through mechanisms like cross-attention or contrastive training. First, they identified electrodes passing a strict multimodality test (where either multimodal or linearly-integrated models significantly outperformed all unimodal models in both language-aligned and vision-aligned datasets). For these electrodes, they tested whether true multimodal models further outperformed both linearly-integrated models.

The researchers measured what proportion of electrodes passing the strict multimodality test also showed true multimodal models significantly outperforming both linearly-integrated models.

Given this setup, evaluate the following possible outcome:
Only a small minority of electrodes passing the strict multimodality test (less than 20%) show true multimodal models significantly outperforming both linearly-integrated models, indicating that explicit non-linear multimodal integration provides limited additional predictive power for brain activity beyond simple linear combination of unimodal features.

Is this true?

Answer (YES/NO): NO